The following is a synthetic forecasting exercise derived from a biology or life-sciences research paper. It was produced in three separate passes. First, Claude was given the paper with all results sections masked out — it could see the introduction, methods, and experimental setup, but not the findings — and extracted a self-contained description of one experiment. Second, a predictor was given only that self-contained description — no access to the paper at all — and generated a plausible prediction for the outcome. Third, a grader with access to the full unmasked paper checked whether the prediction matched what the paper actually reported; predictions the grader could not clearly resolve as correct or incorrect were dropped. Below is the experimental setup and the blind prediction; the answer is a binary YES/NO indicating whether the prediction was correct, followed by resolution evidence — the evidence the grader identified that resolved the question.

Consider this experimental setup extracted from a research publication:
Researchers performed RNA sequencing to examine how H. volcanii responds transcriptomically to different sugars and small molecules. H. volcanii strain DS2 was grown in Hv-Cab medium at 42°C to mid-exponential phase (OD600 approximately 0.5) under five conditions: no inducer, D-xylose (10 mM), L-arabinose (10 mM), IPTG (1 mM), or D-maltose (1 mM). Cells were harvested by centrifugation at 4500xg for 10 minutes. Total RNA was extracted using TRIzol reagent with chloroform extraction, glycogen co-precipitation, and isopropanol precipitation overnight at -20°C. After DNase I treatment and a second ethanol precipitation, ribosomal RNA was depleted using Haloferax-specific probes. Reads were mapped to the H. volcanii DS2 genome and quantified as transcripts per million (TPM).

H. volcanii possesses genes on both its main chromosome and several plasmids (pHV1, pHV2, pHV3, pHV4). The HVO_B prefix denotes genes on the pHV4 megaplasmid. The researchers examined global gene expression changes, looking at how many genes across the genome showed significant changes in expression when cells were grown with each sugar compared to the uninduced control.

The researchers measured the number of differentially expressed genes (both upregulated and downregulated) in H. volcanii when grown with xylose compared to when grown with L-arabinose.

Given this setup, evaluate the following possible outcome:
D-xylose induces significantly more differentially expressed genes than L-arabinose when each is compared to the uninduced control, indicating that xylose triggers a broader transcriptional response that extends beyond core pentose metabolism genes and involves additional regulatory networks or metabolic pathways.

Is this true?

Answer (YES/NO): NO